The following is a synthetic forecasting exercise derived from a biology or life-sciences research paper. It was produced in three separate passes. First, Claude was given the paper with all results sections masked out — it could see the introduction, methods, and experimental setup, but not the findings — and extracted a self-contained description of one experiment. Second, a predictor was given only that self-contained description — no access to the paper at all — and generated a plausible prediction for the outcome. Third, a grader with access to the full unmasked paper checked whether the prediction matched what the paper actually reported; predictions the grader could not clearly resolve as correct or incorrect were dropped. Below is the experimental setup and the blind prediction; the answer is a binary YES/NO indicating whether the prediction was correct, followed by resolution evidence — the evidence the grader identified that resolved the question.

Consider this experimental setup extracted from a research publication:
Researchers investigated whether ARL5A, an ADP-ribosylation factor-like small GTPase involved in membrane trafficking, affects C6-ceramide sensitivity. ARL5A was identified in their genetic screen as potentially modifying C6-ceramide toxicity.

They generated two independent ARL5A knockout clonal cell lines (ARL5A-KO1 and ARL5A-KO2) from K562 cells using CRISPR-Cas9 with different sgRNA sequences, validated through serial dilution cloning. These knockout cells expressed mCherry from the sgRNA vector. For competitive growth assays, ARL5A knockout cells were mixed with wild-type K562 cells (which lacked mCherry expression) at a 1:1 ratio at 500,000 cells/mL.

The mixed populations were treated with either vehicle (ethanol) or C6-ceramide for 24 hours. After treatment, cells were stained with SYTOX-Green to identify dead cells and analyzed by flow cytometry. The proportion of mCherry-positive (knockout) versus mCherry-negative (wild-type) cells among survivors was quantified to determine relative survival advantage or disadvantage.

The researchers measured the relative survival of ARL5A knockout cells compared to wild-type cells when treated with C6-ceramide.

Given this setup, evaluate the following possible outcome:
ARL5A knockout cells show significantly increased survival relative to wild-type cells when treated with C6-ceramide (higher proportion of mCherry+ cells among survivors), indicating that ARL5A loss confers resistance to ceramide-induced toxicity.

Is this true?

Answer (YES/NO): NO